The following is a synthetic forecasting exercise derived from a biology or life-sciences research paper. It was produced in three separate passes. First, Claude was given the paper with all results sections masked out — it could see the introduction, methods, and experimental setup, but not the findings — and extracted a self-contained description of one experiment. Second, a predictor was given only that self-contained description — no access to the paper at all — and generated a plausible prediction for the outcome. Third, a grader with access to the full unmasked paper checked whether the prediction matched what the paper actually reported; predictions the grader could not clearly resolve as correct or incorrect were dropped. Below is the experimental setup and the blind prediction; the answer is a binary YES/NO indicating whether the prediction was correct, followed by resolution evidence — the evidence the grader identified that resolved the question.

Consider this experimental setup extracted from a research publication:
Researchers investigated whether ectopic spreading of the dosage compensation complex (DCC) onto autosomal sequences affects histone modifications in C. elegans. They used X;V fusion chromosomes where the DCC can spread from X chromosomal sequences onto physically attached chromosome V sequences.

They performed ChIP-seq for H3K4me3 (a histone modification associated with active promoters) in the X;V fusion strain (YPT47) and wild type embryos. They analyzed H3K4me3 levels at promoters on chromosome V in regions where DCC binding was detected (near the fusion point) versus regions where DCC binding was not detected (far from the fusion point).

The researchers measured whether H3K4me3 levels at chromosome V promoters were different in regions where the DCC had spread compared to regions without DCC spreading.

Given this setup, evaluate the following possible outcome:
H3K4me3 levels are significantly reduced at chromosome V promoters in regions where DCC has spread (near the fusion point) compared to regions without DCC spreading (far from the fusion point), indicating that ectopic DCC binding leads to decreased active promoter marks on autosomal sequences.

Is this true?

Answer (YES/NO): YES